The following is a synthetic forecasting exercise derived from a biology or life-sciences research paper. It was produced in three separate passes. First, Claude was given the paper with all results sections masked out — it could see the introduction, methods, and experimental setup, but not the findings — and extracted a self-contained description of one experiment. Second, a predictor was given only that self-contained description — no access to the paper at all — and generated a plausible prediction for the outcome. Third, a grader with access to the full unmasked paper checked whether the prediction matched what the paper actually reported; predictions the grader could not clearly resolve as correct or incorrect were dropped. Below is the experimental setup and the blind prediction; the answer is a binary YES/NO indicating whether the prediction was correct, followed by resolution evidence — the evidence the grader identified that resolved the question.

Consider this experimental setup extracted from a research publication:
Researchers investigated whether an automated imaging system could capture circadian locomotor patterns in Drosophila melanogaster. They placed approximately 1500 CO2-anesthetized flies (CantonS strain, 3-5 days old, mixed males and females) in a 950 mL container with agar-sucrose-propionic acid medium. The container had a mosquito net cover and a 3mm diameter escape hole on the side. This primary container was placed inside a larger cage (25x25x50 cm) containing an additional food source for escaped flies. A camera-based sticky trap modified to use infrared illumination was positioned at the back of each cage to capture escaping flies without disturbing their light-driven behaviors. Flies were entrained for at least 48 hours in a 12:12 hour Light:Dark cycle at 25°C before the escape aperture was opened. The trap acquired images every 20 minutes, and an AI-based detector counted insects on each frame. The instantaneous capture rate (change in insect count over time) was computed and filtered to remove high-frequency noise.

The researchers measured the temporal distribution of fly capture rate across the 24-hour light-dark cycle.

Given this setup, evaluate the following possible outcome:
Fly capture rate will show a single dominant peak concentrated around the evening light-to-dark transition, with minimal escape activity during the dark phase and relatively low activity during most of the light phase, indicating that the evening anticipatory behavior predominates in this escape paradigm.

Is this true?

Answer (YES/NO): NO